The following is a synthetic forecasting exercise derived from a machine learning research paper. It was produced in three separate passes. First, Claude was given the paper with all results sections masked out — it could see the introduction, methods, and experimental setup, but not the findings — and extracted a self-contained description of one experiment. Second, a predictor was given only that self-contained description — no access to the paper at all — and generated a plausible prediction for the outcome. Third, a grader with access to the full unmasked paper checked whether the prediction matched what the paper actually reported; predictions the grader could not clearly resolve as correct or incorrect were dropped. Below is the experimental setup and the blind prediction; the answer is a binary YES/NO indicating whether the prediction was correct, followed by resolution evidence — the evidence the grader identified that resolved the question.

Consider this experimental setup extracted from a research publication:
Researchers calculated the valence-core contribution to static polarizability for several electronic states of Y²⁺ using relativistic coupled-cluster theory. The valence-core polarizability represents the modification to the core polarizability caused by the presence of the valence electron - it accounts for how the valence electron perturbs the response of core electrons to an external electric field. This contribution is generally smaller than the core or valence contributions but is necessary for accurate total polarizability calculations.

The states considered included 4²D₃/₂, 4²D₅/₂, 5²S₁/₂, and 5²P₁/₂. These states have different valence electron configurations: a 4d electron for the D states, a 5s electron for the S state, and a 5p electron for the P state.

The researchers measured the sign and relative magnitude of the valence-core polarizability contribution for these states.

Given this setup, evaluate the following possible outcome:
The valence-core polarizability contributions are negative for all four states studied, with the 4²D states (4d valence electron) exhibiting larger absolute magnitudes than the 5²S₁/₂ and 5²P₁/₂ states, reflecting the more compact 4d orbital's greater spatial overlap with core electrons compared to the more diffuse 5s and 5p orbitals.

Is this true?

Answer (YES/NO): YES